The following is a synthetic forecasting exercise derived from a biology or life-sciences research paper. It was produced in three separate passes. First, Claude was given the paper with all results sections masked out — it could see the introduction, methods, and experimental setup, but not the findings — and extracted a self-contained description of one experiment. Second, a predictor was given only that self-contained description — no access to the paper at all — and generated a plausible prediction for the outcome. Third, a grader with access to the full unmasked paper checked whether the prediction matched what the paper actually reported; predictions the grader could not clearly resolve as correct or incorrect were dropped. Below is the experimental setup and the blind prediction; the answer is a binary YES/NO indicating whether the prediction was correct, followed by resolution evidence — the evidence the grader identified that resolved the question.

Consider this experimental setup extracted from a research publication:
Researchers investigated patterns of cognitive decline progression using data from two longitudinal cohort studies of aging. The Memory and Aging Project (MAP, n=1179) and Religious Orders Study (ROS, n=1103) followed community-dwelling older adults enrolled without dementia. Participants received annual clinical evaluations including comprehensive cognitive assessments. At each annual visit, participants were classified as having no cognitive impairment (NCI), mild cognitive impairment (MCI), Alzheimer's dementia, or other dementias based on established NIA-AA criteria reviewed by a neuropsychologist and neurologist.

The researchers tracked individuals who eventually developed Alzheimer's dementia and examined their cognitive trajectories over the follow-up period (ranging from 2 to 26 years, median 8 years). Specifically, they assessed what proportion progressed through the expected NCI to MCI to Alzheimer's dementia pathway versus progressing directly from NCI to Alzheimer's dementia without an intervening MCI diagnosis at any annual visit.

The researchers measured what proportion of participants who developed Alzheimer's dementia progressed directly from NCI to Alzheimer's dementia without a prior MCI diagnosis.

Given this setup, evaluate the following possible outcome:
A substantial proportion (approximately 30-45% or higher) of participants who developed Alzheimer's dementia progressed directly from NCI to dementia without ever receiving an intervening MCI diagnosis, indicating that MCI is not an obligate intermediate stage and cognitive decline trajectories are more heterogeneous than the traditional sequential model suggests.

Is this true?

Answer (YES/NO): NO